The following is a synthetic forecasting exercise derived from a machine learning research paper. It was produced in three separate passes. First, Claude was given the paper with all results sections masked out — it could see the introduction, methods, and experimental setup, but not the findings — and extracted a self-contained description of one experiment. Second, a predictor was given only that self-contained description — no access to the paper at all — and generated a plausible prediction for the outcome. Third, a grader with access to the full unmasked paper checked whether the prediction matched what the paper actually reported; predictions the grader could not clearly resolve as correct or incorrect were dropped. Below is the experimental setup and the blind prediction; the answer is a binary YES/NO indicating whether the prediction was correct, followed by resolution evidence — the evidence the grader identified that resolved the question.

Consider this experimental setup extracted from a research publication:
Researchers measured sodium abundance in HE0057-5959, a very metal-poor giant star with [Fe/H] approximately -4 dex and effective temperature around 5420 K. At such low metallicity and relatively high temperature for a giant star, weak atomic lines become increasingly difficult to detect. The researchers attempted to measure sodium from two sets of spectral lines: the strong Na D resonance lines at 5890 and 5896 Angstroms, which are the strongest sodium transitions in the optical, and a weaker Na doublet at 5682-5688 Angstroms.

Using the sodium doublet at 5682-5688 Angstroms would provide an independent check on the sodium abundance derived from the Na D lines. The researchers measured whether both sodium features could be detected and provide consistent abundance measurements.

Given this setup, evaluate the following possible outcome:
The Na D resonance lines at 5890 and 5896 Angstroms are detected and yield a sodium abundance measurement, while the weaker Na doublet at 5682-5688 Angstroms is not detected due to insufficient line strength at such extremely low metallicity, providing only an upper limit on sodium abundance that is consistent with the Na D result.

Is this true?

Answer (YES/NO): YES